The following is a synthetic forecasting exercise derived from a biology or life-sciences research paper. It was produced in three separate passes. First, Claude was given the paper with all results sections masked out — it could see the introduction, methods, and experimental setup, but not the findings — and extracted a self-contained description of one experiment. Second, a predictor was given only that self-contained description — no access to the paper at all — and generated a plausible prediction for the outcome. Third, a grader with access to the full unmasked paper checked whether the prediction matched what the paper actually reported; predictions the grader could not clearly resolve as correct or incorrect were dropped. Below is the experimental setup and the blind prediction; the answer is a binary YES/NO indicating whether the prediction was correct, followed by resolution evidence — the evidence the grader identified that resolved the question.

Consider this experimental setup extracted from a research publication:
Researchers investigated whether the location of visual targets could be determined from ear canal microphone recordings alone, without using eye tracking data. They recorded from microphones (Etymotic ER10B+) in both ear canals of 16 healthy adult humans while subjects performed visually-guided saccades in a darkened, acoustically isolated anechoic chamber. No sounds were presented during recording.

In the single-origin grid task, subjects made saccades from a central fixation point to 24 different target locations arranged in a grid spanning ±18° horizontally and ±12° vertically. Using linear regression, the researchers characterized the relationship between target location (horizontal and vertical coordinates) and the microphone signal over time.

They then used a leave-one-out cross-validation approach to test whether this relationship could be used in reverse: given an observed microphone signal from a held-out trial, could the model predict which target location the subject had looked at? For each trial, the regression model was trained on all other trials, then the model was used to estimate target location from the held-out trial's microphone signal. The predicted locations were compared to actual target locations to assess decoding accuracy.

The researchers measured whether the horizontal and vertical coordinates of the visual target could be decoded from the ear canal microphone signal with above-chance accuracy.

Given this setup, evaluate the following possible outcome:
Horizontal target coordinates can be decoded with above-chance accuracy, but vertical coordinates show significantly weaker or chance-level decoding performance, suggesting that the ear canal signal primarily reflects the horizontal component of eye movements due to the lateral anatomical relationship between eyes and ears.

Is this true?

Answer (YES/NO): NO